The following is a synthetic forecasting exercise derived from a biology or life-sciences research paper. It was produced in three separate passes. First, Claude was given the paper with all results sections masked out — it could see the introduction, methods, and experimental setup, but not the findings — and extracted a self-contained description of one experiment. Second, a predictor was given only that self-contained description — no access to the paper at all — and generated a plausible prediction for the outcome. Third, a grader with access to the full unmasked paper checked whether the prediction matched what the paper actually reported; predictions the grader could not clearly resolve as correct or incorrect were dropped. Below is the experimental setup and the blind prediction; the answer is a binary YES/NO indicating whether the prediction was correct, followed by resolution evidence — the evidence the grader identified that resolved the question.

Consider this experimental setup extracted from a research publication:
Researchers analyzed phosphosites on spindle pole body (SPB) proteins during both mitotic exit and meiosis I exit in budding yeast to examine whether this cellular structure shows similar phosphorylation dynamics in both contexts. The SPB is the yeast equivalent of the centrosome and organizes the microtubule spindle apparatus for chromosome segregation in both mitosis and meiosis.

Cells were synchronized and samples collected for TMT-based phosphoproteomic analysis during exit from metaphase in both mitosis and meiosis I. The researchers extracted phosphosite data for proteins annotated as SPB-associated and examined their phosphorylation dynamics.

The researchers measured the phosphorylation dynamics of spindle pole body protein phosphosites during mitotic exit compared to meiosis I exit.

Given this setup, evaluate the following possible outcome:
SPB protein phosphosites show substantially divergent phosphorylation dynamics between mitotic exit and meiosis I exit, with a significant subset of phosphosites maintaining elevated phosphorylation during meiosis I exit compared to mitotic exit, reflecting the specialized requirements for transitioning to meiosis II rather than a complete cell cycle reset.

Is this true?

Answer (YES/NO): YES